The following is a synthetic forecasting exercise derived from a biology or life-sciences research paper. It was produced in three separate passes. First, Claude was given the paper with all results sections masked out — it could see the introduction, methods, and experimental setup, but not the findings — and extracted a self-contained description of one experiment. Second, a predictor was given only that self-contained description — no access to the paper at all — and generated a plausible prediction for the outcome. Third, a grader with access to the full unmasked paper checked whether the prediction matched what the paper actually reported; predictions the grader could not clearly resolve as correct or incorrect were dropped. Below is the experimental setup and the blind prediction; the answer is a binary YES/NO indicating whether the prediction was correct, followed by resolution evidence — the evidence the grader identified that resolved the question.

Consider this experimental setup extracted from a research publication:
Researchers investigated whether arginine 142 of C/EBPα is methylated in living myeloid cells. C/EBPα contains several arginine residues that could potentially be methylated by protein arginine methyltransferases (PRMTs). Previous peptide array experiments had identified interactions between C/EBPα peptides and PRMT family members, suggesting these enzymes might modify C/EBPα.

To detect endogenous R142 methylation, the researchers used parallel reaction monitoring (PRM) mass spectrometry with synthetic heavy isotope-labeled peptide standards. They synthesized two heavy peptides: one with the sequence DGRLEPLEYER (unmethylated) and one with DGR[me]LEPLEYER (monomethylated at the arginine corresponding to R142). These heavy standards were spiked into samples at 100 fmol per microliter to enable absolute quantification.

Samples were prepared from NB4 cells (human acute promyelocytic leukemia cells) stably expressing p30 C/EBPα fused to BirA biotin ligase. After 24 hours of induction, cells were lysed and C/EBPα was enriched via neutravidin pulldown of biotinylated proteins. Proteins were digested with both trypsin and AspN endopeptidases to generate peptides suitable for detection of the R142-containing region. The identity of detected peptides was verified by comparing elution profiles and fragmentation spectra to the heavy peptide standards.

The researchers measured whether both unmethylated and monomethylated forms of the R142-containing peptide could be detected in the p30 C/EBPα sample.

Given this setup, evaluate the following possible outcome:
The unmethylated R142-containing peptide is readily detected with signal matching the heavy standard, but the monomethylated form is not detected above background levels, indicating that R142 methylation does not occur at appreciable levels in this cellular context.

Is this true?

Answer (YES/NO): NO